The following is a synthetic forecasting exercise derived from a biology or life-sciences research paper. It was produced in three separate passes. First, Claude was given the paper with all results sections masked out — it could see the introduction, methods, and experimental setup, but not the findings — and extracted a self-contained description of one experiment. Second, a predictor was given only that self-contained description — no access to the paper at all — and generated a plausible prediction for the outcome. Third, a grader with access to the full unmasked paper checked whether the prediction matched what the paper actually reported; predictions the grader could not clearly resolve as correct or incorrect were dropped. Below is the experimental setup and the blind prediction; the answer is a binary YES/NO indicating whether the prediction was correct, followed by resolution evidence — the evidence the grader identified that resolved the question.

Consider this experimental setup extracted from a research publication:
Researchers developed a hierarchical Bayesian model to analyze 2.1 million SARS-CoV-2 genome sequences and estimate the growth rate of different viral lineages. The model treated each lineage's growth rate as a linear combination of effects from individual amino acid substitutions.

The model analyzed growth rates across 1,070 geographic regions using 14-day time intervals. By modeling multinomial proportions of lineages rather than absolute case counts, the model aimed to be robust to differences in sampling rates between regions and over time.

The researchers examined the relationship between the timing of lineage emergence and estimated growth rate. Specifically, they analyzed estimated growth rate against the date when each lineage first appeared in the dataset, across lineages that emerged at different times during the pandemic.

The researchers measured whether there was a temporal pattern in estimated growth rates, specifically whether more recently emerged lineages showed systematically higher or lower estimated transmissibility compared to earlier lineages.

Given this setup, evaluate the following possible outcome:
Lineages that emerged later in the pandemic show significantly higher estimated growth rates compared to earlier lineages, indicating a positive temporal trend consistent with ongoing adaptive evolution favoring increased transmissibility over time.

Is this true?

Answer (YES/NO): YES